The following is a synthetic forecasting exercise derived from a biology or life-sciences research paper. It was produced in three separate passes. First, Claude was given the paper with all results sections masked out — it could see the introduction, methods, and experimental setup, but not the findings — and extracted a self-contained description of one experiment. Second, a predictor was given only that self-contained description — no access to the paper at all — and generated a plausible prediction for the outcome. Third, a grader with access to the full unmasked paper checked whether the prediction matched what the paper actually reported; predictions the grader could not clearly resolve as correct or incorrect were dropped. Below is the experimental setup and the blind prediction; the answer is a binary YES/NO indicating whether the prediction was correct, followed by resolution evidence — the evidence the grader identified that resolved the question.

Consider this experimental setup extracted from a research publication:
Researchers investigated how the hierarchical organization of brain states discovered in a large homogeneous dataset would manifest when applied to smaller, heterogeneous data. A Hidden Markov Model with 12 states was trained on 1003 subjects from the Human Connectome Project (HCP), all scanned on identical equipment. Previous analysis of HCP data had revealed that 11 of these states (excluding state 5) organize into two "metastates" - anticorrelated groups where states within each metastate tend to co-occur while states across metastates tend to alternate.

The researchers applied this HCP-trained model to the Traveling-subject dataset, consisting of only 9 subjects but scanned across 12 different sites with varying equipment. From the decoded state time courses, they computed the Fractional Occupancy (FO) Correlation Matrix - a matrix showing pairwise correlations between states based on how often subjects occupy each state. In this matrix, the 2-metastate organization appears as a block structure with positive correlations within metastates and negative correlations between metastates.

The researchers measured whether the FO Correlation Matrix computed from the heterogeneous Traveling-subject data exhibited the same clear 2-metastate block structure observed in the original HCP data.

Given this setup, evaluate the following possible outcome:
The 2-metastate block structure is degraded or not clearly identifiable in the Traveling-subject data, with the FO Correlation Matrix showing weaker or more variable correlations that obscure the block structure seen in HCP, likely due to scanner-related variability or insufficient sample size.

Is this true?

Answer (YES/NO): NO